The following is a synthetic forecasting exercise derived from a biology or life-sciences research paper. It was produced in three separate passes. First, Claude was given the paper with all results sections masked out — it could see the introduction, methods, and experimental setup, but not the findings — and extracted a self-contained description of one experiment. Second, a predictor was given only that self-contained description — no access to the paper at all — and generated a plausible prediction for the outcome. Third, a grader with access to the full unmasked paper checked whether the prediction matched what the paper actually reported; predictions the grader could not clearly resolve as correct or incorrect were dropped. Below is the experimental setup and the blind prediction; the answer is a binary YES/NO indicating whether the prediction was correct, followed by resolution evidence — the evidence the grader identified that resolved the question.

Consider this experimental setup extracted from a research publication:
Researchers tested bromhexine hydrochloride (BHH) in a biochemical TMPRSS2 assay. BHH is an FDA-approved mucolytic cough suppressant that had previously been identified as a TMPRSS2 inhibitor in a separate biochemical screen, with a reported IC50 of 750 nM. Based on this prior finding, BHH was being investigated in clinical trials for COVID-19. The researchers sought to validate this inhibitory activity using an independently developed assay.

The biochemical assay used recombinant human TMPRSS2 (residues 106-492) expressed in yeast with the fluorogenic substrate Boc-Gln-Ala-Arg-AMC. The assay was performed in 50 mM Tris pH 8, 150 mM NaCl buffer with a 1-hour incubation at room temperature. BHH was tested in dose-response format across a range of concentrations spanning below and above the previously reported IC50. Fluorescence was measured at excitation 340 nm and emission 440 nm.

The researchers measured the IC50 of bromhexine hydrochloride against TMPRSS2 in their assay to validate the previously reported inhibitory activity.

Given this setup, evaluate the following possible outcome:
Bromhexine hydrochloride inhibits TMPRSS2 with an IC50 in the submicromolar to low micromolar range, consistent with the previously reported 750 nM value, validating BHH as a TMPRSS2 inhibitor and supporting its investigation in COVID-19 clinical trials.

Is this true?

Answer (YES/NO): NO